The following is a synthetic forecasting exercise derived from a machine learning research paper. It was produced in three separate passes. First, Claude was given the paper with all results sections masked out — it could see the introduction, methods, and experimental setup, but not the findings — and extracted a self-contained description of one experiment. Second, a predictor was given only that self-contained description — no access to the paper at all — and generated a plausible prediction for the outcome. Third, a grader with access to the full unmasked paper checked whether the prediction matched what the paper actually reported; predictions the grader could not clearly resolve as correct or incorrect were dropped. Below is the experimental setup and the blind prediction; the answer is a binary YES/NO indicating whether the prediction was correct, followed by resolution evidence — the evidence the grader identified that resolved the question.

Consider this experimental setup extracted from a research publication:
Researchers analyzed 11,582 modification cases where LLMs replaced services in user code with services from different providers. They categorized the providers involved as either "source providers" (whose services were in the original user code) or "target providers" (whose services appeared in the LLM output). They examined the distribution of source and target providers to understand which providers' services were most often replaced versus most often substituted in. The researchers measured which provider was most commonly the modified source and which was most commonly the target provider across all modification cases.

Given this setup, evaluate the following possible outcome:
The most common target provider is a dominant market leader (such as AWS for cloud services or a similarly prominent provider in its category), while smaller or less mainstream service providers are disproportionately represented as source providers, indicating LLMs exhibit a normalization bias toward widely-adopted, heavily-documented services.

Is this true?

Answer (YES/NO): NO